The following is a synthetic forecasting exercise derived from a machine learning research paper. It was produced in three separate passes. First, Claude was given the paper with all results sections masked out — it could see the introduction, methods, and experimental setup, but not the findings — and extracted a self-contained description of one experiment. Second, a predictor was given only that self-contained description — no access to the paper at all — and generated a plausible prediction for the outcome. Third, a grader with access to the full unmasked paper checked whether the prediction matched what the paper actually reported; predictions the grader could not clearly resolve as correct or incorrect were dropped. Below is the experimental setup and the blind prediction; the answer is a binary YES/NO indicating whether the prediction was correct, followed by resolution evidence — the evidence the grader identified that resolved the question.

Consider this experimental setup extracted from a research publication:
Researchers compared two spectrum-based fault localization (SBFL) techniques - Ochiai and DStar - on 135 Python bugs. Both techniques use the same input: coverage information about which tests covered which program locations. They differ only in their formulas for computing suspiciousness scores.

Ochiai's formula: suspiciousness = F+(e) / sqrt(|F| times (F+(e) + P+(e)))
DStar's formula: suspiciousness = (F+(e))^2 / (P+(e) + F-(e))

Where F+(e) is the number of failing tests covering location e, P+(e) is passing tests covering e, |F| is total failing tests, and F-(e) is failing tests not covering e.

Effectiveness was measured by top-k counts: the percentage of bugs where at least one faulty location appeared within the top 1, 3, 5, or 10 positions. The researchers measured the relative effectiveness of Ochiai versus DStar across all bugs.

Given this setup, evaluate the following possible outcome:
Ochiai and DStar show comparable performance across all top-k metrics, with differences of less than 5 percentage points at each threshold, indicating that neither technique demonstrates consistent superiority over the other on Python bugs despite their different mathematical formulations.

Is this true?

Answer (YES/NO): YES